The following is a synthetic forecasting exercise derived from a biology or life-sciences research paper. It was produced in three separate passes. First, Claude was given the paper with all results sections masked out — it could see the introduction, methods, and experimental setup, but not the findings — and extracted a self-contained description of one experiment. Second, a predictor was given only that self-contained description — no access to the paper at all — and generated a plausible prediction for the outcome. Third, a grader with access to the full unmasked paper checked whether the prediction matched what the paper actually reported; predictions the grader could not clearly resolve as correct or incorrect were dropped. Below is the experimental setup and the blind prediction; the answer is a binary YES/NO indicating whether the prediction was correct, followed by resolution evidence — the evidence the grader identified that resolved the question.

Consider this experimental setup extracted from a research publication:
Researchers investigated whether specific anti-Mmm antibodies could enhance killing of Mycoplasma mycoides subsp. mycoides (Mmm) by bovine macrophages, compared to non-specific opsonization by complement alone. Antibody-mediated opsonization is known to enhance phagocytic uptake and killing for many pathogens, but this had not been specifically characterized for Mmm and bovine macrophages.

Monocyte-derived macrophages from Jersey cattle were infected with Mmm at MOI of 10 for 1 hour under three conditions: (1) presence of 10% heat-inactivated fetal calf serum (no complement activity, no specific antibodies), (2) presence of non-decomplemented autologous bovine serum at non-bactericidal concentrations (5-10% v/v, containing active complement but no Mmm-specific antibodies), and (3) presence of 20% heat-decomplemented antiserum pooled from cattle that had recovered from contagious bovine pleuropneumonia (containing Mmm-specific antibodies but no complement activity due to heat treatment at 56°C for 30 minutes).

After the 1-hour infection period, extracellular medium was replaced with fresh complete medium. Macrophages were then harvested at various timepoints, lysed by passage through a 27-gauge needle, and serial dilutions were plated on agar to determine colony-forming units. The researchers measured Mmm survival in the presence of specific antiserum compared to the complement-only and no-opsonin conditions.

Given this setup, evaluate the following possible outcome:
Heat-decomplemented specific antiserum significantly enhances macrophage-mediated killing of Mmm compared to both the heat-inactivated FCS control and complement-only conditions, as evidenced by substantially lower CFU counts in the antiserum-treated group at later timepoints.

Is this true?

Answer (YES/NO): YES